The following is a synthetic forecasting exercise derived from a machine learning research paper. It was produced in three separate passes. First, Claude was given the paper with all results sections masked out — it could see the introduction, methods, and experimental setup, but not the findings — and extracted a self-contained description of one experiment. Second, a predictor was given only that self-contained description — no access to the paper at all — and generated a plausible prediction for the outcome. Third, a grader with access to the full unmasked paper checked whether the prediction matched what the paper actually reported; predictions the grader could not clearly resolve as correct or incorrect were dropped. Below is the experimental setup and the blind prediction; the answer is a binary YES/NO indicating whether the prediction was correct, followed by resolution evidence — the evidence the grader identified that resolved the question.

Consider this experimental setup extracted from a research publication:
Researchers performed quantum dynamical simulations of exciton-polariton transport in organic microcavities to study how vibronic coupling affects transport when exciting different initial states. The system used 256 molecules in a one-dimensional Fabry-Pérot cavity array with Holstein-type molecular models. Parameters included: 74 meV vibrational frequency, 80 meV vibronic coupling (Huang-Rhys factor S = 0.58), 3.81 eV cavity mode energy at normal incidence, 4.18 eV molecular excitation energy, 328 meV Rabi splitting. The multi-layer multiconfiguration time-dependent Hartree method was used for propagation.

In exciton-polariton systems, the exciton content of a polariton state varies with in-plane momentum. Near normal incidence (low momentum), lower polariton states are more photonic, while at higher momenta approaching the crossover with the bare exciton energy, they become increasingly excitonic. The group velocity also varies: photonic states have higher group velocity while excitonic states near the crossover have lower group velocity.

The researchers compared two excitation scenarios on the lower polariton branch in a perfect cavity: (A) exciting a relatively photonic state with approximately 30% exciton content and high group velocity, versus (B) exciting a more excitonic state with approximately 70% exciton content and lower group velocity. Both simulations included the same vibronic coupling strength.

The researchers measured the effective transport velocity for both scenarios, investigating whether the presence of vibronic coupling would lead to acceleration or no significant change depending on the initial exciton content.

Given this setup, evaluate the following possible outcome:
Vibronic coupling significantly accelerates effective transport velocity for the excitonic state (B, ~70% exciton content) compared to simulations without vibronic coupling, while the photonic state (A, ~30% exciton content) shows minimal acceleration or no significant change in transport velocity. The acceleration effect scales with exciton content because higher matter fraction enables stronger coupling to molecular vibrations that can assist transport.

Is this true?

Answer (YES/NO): YES